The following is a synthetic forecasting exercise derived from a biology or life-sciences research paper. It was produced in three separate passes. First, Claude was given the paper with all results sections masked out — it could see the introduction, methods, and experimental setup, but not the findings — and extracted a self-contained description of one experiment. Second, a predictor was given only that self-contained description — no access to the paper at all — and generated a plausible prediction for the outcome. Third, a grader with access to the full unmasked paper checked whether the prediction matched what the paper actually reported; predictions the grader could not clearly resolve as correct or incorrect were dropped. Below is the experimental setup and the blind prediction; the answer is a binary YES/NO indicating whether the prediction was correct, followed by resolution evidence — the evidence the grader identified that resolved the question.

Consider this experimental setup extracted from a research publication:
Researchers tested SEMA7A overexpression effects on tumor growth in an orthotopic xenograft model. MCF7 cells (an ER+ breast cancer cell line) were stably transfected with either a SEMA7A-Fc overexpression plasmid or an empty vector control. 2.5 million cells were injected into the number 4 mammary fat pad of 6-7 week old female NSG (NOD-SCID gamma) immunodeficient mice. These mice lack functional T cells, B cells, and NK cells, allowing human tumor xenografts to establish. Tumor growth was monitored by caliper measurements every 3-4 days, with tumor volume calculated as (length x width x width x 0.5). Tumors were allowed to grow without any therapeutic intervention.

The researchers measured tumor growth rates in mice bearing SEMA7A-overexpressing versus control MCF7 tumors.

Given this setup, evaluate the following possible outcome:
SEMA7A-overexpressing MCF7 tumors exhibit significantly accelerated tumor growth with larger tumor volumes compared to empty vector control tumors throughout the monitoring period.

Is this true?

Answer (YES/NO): NO